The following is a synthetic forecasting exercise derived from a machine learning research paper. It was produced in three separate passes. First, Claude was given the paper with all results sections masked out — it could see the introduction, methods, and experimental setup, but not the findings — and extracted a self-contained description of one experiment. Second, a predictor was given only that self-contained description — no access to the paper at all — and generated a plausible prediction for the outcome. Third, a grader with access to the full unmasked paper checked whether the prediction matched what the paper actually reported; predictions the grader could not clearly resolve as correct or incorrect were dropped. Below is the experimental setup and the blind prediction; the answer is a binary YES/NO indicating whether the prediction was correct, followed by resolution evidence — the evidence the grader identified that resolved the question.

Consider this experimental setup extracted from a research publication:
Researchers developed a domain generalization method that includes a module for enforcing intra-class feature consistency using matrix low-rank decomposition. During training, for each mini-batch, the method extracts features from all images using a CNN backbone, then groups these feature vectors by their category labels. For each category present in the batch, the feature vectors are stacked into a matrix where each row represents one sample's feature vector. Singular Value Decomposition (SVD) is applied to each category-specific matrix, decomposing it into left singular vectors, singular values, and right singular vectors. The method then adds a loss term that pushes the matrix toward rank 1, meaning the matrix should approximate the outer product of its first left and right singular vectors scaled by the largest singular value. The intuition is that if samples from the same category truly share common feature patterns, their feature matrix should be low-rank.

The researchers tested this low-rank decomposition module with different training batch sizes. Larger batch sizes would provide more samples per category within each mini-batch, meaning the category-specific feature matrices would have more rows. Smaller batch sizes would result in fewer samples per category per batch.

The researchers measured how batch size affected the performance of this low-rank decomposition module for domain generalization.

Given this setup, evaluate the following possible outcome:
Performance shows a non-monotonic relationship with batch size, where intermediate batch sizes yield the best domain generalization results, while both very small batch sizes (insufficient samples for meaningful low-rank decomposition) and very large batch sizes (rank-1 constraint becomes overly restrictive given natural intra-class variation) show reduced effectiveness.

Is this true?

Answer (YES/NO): NO